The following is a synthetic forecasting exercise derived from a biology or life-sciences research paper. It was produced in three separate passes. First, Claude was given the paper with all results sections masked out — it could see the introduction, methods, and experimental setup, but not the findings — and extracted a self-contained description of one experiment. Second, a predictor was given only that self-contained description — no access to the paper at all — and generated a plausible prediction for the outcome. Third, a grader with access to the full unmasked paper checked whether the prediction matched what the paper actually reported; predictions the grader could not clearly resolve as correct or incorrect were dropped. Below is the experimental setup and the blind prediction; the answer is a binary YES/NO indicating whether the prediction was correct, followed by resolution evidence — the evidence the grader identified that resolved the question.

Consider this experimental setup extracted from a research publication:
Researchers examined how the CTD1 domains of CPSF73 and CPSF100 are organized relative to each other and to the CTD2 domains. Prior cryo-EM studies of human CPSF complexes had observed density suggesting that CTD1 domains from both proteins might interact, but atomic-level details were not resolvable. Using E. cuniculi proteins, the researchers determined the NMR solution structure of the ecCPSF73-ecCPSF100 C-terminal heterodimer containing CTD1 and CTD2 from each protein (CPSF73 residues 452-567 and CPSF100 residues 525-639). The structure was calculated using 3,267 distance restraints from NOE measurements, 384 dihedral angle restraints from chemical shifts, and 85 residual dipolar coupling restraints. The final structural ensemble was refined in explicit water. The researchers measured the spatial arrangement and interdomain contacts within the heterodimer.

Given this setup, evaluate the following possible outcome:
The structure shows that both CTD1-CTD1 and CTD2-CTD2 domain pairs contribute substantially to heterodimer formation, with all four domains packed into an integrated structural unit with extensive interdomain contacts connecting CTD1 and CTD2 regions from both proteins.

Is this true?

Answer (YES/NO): YES